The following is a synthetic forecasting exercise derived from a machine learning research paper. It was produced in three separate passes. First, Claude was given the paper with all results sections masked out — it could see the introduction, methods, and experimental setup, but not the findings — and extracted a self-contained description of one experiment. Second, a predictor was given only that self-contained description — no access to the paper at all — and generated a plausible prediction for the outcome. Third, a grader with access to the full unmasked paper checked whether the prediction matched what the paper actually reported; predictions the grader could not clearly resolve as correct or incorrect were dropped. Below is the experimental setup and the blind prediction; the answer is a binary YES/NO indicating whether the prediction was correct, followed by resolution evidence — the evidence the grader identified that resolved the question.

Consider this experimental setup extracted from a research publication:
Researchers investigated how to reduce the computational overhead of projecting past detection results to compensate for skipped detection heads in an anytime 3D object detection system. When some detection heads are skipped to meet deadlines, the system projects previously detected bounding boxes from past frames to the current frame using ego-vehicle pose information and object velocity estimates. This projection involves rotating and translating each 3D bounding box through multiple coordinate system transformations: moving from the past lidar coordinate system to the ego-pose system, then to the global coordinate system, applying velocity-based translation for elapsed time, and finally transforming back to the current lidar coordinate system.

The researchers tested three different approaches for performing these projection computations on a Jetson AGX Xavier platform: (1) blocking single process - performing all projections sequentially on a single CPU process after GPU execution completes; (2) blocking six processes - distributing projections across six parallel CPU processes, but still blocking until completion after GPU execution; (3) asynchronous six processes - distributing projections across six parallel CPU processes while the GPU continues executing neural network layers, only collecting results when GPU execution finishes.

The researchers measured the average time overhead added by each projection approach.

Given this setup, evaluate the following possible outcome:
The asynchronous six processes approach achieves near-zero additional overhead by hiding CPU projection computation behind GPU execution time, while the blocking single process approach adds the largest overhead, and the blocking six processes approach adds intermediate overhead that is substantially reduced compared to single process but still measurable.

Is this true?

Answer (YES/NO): YES